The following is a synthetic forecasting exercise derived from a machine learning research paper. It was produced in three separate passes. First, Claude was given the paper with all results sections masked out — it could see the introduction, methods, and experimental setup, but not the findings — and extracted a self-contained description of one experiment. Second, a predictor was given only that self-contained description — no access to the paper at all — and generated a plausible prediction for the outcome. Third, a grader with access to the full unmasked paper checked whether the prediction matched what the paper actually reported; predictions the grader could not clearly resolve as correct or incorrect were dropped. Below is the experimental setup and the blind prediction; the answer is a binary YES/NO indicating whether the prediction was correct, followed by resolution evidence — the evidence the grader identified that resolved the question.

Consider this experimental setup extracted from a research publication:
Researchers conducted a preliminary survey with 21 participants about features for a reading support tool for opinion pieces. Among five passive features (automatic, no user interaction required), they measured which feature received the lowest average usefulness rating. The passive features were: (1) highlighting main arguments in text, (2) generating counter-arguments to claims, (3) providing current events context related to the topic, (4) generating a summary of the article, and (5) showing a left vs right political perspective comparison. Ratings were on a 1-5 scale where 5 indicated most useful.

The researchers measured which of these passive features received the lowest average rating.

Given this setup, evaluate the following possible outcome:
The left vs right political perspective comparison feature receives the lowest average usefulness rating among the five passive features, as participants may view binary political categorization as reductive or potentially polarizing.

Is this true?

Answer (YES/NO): YES